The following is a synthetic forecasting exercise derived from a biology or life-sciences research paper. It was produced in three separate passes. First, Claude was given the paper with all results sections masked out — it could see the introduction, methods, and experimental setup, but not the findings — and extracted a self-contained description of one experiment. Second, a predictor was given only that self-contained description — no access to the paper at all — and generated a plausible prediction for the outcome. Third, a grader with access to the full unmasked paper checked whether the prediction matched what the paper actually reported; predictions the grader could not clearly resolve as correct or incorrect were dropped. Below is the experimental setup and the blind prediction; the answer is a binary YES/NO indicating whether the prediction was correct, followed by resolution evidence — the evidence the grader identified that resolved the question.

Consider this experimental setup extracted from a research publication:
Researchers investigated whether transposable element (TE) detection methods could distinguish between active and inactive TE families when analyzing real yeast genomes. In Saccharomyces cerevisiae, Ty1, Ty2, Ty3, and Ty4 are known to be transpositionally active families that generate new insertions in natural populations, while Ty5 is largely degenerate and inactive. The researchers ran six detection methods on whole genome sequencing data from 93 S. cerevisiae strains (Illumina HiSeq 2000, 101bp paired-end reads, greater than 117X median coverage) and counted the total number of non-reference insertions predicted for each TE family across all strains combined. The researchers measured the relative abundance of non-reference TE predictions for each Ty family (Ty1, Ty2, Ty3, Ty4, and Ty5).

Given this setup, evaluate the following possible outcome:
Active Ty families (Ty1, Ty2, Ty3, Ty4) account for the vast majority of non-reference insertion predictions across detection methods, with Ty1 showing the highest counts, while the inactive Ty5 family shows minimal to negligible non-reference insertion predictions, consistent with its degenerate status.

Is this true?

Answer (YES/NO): NO